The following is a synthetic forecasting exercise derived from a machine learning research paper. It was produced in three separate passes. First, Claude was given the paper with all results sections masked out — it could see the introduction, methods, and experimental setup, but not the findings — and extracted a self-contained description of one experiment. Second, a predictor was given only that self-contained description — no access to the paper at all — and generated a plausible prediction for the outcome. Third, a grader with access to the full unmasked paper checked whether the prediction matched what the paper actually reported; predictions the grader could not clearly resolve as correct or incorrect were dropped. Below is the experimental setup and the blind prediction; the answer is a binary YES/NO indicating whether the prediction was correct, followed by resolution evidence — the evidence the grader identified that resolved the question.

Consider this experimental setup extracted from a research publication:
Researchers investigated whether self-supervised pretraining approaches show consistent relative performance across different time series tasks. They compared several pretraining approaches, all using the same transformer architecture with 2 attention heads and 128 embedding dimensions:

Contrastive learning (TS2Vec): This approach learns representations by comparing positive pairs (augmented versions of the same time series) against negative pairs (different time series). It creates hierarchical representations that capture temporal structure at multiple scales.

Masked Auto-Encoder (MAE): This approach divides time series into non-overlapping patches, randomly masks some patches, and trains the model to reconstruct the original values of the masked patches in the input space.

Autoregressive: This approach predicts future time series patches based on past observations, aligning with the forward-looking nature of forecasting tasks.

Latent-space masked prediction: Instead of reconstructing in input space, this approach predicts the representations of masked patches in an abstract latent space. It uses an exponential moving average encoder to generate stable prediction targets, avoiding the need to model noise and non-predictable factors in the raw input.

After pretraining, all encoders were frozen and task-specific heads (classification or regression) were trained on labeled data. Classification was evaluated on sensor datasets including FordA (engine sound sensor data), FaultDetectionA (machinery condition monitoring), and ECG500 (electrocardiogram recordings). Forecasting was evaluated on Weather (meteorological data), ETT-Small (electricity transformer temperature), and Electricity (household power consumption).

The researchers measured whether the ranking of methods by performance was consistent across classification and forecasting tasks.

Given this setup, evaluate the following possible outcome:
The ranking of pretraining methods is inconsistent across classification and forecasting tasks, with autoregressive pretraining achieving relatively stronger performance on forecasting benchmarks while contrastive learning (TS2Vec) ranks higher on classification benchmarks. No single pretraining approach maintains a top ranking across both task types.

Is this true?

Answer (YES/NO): NO